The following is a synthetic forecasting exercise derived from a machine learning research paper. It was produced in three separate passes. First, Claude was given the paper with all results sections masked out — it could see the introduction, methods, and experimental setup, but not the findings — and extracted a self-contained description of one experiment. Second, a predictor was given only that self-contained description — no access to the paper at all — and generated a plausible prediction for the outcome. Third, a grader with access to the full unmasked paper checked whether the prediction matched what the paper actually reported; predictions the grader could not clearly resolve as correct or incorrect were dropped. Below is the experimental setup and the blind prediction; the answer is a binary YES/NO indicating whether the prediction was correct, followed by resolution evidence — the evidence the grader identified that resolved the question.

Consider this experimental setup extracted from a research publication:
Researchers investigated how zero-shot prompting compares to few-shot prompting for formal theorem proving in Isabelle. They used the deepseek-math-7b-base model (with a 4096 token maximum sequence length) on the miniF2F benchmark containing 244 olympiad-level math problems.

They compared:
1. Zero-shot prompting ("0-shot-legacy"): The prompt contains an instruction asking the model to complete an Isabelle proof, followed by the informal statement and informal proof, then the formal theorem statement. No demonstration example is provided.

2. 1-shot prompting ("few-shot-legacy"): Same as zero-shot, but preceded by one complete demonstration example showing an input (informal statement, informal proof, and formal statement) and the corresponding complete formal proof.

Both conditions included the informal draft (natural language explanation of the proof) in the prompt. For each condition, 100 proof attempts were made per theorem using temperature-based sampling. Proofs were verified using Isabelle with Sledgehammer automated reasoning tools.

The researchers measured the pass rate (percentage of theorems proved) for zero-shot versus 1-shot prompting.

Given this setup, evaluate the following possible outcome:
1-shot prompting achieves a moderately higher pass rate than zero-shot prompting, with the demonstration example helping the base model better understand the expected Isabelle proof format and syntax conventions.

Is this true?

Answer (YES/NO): NO